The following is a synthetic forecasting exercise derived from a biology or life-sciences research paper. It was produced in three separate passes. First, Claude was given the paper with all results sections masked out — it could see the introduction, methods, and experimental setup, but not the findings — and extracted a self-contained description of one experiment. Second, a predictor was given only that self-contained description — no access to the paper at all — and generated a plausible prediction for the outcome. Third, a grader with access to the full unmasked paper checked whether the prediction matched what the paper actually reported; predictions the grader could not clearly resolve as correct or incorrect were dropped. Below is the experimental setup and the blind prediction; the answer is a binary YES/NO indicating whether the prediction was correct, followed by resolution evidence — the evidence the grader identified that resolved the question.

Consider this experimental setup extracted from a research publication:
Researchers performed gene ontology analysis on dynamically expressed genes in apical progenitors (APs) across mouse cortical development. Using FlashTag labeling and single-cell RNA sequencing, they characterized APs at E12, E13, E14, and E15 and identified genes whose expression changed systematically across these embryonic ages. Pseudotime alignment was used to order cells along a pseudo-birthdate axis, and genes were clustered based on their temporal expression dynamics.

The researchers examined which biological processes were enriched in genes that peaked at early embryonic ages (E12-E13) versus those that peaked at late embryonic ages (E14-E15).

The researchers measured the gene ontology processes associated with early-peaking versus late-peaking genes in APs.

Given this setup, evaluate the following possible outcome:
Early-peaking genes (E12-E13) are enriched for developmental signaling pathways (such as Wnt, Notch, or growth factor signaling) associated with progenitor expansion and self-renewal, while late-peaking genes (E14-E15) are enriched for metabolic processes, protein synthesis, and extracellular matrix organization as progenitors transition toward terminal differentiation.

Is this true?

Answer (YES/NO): NO